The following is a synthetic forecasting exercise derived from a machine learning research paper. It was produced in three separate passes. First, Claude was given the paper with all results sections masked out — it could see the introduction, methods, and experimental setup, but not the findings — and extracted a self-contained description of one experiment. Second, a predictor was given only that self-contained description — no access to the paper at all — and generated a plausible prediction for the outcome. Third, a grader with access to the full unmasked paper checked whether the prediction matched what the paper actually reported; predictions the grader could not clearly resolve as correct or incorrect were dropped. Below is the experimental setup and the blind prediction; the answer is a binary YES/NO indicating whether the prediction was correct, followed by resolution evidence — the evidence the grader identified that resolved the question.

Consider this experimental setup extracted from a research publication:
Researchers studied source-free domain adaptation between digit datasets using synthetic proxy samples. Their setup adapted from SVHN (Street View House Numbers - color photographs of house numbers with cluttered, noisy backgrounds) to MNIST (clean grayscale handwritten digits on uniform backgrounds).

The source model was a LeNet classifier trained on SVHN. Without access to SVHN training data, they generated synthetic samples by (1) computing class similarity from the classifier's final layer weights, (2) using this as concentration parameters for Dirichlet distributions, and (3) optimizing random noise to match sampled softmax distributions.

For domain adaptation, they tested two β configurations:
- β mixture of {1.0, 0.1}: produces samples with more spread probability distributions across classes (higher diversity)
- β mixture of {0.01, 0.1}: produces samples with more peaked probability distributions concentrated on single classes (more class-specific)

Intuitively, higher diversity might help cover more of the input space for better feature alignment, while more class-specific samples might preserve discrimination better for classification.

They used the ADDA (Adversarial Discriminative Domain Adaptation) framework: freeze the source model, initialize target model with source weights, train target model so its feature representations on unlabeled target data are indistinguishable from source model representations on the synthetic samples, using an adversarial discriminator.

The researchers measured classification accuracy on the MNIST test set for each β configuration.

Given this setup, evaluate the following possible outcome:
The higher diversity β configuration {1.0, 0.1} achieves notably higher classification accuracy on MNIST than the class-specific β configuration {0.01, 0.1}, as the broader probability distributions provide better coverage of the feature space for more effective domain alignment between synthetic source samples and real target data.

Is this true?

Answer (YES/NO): NO